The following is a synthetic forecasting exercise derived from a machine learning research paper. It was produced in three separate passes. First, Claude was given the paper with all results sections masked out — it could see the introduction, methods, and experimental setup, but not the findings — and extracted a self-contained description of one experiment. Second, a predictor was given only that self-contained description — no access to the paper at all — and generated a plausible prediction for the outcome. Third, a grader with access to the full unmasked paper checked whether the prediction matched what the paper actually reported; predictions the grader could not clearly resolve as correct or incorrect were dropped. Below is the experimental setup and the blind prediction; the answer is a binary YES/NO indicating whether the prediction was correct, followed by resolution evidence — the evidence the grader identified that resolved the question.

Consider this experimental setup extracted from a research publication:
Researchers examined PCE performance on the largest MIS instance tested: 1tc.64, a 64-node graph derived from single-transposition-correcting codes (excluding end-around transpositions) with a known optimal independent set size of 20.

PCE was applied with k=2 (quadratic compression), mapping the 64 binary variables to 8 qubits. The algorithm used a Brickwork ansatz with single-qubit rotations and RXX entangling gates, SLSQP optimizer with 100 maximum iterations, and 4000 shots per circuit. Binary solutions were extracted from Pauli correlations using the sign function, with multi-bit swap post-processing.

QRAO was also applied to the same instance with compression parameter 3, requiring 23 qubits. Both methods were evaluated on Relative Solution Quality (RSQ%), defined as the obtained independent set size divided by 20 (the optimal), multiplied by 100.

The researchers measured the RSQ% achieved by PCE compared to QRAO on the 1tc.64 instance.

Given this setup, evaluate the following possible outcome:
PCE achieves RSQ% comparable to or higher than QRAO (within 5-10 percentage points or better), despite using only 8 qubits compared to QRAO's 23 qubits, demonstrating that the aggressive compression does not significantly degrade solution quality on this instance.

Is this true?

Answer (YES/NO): YES